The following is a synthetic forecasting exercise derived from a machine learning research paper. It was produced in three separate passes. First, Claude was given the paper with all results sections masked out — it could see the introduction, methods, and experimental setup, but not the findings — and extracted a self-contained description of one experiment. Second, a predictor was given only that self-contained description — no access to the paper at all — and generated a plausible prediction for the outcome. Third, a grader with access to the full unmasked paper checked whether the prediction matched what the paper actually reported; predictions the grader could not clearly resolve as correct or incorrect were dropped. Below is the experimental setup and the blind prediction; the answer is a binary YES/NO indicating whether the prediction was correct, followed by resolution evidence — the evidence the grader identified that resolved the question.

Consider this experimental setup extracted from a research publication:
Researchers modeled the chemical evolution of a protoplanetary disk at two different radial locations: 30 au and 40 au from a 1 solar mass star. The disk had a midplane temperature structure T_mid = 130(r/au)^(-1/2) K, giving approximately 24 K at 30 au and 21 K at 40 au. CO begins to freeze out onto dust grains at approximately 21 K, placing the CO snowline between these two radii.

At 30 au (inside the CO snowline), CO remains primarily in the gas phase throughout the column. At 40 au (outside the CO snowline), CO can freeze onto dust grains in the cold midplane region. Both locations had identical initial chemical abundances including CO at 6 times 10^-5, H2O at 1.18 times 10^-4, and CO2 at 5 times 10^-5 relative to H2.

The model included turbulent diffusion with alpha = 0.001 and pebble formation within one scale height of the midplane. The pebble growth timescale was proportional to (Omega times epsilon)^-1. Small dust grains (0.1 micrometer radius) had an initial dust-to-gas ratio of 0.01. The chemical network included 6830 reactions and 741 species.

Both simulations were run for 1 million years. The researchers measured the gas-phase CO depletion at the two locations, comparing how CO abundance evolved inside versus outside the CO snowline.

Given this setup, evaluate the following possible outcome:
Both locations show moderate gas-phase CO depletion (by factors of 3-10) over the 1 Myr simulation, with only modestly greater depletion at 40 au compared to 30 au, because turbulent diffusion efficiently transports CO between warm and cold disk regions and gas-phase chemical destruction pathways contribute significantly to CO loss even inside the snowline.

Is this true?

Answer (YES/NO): NO